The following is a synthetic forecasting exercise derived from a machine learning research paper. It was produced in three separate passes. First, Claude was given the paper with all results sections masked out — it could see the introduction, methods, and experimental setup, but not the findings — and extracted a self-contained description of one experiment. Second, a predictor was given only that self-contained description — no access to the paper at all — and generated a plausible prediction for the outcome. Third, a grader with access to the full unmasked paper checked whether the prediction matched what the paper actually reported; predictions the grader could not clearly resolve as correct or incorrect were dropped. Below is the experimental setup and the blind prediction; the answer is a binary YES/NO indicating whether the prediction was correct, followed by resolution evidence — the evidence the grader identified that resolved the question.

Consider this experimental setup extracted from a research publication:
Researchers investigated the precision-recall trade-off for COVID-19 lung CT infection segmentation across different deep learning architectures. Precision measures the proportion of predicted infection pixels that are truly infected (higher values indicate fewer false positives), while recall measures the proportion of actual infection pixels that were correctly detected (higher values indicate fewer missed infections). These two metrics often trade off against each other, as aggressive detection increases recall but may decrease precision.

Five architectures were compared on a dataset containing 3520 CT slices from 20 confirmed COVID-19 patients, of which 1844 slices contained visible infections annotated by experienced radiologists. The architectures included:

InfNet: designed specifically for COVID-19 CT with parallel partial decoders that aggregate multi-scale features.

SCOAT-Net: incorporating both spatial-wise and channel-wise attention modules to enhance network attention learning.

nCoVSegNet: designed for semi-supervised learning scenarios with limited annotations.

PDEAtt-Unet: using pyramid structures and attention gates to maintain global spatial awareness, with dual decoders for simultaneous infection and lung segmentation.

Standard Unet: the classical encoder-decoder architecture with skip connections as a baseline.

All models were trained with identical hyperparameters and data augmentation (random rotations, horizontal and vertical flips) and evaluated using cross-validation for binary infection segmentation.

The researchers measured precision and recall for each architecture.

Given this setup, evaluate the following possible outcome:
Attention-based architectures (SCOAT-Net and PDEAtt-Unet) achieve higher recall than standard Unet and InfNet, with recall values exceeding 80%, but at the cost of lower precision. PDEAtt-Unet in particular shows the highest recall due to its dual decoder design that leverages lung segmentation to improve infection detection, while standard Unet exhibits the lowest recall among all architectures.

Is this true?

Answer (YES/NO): NO